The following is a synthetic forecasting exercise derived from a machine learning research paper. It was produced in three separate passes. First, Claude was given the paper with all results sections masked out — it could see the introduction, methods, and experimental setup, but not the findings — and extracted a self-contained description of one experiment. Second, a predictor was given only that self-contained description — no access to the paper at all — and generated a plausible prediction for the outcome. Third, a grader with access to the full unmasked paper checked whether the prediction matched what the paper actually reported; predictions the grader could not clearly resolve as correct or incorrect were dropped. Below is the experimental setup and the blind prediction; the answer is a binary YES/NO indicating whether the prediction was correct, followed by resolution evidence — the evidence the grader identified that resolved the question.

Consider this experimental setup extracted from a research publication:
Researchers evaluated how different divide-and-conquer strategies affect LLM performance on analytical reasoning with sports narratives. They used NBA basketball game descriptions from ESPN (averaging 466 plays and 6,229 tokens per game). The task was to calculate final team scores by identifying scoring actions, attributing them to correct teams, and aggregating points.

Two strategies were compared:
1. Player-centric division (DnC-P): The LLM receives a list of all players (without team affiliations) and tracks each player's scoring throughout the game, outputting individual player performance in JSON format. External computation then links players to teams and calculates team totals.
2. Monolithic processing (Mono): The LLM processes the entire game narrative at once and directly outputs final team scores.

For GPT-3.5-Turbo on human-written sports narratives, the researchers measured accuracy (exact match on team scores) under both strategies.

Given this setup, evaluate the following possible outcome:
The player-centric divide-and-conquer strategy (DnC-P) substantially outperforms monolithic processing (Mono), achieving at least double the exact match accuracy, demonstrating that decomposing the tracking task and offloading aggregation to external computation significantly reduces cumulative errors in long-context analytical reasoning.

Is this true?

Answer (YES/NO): YES